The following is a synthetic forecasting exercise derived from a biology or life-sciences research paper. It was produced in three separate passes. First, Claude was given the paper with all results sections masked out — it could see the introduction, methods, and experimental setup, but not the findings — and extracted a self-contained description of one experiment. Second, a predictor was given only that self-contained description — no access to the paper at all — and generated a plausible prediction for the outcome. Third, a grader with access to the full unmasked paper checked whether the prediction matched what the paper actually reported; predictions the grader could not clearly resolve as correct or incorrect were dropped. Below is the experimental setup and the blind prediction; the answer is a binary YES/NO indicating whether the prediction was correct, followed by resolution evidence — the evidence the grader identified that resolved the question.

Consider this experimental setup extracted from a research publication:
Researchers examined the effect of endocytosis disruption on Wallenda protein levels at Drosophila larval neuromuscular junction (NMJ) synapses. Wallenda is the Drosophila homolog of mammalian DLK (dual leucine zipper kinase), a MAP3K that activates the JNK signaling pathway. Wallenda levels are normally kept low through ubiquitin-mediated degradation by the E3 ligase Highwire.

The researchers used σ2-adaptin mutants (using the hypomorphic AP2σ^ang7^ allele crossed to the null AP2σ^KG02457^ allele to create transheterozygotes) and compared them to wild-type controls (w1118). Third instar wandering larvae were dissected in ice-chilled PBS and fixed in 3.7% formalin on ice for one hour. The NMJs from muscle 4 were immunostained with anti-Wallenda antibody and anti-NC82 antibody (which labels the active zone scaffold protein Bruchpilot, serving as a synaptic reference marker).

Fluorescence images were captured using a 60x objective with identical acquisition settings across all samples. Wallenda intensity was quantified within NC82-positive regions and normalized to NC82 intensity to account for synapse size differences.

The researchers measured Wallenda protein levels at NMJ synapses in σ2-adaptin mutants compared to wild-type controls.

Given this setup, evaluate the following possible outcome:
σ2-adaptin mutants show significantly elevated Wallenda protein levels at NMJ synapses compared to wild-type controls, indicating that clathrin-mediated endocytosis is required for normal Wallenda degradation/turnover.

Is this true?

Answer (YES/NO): YES